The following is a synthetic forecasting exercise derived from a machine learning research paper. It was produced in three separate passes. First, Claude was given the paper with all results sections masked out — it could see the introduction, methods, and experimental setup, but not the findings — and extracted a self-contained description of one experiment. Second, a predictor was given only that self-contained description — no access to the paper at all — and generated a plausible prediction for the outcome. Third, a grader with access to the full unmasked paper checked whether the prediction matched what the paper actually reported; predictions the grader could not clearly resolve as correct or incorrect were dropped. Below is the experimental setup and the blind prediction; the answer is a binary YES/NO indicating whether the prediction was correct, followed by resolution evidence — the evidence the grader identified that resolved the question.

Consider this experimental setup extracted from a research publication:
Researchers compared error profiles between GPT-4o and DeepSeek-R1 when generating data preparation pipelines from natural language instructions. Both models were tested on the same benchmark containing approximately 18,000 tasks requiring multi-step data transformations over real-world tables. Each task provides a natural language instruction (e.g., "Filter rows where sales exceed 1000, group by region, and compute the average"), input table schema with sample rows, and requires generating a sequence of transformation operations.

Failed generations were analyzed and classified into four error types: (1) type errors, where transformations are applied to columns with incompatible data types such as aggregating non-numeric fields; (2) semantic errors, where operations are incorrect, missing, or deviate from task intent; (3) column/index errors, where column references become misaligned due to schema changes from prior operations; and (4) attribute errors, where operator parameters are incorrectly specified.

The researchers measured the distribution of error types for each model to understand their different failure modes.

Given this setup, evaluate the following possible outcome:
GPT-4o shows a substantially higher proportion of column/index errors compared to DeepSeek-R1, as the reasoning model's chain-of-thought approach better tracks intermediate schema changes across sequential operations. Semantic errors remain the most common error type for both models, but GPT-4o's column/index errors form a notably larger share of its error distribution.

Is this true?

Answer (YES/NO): NO